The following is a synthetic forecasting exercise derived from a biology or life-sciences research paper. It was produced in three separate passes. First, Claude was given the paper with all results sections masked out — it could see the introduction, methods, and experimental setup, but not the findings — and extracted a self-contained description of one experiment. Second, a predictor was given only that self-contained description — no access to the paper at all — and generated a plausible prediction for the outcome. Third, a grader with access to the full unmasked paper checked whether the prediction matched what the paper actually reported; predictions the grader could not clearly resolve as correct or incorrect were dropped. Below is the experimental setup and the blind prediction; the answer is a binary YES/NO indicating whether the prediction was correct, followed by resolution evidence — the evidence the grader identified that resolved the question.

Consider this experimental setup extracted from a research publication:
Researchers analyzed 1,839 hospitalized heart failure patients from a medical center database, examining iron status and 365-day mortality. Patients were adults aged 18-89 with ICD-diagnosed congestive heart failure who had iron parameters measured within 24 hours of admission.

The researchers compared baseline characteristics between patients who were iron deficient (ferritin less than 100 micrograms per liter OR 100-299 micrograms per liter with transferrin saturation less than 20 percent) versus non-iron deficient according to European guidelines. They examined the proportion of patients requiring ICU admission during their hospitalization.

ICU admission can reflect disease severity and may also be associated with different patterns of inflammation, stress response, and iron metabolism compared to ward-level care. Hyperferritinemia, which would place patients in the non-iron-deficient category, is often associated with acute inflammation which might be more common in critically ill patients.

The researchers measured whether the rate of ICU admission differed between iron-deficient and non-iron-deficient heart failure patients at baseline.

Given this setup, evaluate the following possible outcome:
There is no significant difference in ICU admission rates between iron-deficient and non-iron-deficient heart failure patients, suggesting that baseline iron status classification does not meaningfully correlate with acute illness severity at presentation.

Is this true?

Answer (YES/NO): NO